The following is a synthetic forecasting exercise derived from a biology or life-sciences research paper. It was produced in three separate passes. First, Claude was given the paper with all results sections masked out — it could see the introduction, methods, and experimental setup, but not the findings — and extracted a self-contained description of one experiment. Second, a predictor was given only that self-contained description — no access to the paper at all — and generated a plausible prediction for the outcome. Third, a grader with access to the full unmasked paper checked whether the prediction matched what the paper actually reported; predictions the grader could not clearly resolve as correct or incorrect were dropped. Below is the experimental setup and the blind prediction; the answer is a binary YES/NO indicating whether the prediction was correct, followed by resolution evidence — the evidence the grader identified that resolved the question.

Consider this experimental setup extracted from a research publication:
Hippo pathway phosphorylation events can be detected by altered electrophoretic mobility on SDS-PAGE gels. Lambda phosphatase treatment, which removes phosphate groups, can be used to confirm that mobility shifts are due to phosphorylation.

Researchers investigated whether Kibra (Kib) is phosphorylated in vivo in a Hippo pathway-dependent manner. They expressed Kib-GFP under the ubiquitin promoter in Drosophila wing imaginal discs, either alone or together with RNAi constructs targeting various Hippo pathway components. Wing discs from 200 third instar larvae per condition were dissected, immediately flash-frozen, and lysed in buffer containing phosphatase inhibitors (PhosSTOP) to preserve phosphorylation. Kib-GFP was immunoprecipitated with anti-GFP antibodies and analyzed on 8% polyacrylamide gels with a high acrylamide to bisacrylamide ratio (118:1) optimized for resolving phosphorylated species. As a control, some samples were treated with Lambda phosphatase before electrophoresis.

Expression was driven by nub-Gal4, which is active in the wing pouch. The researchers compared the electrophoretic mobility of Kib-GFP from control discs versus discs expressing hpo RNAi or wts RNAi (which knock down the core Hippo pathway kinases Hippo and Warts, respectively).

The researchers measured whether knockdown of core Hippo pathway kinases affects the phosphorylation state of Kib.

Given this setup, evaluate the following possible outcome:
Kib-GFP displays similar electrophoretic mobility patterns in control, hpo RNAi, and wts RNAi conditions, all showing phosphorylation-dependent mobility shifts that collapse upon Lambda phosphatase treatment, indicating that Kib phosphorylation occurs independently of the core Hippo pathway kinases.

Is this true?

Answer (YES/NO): NO